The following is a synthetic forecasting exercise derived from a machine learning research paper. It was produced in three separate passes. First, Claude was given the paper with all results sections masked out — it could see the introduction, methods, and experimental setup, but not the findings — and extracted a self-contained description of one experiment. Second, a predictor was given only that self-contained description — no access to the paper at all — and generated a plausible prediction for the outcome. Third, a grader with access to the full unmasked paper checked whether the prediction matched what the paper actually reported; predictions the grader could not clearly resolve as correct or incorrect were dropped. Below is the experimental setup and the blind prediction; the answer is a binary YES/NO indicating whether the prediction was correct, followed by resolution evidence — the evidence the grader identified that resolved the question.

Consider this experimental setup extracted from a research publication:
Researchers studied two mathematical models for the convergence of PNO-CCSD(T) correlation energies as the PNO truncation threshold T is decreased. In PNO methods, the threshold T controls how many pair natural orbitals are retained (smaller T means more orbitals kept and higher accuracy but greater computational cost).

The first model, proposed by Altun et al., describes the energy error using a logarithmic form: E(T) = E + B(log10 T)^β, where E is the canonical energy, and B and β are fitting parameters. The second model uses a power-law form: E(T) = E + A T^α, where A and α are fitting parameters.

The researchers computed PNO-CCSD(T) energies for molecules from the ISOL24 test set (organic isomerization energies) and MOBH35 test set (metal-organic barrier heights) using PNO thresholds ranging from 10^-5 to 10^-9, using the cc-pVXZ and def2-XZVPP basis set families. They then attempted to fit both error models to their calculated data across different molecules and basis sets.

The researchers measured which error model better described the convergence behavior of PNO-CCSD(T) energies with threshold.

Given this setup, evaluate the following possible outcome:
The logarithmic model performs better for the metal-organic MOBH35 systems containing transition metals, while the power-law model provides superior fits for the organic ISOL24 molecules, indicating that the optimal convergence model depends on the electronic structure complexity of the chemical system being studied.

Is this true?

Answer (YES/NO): NO